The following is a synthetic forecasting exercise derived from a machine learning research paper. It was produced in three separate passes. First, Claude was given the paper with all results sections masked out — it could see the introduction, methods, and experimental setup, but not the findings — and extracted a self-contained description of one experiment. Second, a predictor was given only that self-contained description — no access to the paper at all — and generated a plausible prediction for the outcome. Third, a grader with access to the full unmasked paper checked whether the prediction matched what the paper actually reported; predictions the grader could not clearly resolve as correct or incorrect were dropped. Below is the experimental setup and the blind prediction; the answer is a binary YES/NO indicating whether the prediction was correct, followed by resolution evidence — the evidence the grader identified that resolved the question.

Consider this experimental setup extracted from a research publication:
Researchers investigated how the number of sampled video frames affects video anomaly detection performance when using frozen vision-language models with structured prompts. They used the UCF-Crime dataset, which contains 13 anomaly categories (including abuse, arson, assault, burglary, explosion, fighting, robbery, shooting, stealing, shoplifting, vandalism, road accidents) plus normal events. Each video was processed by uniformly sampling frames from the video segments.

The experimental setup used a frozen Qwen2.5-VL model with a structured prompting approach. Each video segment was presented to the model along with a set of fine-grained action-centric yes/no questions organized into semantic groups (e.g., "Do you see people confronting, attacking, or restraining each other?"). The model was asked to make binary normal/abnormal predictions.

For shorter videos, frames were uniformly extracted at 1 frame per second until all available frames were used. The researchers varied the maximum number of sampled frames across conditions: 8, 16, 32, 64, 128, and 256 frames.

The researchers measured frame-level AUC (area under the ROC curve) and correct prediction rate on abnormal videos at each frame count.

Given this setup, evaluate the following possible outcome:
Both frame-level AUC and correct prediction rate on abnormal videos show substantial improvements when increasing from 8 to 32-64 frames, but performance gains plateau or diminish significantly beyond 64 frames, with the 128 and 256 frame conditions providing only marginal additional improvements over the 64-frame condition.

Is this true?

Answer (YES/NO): NO